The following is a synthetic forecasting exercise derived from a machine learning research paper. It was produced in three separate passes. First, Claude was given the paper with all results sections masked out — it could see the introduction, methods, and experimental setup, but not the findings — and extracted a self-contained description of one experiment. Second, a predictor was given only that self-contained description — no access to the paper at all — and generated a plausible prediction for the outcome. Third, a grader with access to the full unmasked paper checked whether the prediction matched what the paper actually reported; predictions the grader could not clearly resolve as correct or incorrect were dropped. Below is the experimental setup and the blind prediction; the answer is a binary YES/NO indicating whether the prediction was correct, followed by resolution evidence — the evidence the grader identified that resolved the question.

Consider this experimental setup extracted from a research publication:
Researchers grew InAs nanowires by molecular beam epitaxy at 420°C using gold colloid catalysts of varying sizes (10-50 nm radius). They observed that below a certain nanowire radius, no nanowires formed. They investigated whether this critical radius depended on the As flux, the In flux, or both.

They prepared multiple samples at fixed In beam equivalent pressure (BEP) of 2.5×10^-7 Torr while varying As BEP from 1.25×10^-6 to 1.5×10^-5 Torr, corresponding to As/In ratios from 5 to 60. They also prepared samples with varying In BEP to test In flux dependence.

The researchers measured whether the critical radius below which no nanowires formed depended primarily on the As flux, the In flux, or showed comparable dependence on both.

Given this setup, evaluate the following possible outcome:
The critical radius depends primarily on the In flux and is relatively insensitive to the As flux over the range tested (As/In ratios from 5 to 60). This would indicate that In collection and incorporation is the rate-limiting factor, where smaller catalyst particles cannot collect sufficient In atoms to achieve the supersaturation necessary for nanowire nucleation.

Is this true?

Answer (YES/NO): YES